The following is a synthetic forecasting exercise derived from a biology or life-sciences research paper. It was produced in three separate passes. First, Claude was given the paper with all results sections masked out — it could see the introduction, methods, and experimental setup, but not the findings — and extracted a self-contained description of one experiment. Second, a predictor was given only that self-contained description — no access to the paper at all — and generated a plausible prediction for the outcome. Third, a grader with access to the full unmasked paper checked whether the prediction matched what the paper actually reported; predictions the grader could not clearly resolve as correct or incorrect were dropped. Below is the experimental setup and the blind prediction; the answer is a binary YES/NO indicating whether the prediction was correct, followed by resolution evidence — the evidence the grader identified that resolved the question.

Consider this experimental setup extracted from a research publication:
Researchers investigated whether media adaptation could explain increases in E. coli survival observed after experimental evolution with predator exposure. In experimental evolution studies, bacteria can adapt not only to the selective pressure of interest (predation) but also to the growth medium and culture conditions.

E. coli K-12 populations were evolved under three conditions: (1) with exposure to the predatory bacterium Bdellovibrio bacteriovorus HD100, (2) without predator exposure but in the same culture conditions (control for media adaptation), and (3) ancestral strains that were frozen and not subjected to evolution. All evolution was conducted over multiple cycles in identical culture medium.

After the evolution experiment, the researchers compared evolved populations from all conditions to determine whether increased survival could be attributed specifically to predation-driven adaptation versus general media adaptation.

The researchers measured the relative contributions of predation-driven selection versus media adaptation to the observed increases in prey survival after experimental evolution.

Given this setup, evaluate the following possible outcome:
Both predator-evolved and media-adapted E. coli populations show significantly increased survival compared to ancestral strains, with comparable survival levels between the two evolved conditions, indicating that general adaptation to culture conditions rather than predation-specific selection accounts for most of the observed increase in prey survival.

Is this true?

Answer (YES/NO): NO